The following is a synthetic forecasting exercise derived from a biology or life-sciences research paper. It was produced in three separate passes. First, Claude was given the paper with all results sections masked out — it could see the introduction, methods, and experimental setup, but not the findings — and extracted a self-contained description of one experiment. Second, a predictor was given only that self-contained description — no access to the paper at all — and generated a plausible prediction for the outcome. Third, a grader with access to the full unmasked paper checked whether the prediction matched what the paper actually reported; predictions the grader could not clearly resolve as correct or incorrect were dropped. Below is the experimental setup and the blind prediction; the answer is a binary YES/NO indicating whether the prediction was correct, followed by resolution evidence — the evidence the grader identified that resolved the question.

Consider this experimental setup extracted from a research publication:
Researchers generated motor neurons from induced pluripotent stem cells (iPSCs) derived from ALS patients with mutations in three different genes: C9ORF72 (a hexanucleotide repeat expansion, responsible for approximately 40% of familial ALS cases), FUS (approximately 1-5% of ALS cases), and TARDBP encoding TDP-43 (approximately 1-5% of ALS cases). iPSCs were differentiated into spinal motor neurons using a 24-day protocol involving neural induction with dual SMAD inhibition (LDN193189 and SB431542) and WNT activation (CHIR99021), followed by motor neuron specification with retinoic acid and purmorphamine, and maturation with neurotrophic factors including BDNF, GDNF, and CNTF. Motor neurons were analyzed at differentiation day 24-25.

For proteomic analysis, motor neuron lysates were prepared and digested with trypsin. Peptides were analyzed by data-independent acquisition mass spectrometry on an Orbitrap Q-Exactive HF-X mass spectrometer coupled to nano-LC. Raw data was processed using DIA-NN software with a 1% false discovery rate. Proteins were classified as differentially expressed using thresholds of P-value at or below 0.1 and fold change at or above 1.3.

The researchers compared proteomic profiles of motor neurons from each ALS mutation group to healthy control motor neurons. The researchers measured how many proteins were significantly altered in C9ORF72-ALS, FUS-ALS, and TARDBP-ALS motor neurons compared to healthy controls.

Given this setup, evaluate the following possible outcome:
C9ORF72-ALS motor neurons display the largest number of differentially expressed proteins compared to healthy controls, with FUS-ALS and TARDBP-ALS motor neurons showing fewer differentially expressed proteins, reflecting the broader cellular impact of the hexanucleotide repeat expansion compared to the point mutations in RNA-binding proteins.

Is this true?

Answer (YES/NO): YES